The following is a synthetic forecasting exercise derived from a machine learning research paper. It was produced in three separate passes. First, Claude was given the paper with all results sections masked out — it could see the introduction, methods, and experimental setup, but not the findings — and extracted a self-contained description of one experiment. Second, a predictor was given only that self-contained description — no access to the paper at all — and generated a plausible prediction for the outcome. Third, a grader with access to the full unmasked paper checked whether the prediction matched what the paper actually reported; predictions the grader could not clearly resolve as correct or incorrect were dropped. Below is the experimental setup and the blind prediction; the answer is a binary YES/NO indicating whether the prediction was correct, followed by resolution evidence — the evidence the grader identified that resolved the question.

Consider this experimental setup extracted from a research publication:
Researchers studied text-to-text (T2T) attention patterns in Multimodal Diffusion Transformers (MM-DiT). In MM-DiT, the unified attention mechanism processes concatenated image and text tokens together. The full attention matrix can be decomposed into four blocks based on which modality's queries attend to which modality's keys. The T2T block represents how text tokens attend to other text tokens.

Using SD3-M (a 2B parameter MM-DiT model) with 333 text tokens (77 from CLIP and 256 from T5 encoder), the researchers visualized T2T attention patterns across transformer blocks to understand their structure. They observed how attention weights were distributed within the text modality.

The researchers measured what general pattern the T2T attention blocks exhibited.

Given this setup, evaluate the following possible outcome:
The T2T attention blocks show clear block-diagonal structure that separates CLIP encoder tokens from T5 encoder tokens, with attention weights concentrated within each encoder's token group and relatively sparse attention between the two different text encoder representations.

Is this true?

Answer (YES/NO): NO